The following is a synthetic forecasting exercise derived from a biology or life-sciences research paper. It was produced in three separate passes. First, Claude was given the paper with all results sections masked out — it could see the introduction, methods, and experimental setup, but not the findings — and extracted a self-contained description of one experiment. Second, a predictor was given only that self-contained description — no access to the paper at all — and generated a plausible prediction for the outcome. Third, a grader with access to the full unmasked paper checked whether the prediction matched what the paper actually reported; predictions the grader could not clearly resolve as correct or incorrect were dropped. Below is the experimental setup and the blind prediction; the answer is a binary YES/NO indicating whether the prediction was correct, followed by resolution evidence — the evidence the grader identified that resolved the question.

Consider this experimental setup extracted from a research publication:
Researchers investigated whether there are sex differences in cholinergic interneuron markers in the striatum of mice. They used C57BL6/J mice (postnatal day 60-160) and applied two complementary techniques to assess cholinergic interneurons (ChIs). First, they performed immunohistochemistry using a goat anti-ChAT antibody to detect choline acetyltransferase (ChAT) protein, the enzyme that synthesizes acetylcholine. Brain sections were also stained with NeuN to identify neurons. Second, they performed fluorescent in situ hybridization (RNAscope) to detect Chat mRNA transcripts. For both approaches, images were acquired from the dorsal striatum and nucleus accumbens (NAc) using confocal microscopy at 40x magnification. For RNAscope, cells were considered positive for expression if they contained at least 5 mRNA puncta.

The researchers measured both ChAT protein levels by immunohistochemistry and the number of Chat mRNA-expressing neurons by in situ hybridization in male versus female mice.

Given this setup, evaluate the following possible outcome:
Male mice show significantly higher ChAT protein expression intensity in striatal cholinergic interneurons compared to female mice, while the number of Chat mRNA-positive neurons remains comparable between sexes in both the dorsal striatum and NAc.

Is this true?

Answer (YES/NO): NO